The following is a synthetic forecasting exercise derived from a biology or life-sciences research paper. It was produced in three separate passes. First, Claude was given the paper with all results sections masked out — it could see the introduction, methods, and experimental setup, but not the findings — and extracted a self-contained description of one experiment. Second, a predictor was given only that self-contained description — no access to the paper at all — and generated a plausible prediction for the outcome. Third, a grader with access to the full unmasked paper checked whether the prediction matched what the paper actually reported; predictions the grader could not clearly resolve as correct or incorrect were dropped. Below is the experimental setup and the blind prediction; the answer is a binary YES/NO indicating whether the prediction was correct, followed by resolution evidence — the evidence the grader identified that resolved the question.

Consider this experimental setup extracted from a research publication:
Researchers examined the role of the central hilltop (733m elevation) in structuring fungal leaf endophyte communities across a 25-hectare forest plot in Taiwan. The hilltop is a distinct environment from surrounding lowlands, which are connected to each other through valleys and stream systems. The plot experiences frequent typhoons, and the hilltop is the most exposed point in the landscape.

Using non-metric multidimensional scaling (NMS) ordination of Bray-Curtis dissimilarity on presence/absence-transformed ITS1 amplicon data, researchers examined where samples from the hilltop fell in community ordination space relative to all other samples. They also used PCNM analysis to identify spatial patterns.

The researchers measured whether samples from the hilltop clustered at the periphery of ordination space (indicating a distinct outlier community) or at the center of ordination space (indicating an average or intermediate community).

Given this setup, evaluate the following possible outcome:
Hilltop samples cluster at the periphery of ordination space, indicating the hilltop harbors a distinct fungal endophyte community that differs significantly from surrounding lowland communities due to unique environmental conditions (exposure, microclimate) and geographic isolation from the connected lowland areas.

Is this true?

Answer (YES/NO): NO